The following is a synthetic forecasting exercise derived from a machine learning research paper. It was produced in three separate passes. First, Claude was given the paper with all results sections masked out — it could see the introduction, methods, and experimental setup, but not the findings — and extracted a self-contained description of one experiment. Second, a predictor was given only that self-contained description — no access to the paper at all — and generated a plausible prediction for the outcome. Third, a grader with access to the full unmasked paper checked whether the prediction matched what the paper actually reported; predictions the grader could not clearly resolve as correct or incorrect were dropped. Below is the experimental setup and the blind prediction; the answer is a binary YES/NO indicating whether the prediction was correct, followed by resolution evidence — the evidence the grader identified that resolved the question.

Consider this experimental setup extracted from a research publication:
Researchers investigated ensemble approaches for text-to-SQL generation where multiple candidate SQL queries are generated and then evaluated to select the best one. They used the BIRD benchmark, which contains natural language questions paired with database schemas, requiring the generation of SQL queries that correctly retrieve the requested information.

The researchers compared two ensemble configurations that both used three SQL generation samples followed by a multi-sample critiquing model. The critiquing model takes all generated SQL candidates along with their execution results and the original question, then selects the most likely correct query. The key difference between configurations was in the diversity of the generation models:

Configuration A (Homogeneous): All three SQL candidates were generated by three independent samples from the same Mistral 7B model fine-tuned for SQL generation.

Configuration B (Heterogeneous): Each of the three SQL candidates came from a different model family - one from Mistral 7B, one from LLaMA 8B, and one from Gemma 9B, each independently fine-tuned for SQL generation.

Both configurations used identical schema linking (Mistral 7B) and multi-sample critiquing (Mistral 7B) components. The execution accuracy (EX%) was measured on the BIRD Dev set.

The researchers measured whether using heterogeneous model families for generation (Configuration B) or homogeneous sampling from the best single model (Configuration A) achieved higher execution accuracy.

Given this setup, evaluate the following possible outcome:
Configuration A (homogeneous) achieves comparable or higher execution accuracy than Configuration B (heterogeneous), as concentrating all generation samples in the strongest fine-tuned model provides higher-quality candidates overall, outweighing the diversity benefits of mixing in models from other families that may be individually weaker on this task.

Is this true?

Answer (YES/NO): NO